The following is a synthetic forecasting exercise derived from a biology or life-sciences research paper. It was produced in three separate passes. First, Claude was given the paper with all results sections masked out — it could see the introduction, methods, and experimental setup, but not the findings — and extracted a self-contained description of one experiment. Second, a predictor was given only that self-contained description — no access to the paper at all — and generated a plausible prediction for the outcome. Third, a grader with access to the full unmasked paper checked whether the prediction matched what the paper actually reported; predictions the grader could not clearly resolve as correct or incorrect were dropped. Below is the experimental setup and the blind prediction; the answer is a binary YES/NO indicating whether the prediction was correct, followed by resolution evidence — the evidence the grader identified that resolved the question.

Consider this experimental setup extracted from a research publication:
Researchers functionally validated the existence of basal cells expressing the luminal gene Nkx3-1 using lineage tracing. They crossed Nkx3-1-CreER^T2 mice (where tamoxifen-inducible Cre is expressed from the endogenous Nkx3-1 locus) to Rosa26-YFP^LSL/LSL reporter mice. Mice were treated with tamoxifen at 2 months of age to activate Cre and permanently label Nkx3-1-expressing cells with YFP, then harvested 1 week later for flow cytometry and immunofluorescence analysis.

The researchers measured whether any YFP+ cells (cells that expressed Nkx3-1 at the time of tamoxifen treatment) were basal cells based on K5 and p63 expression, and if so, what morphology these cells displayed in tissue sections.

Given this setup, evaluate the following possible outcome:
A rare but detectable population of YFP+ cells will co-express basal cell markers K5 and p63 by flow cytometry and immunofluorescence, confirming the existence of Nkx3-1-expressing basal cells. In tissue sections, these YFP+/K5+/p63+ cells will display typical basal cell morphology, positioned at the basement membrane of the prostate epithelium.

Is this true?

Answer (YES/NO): YES